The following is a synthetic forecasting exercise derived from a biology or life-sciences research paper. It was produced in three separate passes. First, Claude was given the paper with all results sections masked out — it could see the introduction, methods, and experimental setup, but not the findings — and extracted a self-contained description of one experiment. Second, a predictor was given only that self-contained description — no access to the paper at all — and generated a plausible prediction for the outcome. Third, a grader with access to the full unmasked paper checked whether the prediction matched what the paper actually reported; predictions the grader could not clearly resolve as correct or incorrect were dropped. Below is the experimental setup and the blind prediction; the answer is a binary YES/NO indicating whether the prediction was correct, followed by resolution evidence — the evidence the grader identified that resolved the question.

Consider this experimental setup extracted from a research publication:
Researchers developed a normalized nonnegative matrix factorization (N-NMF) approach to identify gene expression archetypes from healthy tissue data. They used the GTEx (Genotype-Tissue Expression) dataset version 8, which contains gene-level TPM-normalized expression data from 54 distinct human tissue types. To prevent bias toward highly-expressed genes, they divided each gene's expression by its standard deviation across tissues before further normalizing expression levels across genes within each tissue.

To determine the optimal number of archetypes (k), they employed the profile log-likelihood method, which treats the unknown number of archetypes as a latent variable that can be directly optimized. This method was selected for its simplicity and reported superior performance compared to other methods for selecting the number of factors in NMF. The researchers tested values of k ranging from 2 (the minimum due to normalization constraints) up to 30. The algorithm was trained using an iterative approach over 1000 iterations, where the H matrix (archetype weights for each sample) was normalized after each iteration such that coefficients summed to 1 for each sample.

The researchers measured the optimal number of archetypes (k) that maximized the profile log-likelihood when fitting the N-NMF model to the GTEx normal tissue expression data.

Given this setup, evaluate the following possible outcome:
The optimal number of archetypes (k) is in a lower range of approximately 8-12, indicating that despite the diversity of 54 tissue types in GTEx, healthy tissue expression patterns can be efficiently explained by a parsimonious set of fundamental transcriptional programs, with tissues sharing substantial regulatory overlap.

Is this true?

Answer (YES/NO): NO